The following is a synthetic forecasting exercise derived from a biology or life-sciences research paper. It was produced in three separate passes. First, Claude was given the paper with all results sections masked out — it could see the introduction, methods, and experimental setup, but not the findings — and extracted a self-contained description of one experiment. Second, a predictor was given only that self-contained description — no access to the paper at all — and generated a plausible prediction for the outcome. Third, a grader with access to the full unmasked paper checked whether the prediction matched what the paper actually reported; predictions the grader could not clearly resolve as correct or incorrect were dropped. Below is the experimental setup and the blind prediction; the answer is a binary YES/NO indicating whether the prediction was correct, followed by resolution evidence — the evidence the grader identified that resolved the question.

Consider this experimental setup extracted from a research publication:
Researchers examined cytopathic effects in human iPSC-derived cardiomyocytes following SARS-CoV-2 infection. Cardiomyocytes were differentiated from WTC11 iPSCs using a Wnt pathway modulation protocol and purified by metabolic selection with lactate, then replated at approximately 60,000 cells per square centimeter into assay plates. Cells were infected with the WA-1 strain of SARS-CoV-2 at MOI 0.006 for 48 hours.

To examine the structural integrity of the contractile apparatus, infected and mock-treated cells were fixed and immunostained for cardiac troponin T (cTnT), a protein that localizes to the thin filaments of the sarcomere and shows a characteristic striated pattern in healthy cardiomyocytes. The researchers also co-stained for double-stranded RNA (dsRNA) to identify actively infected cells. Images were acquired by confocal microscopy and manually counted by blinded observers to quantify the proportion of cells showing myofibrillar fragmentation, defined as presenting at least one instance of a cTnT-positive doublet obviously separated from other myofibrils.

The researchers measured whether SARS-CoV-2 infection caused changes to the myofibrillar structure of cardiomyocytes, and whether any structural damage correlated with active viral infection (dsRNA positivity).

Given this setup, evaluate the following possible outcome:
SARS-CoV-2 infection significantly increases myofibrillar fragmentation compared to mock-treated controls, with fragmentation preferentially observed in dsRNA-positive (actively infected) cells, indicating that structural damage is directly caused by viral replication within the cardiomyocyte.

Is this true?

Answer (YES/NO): NO